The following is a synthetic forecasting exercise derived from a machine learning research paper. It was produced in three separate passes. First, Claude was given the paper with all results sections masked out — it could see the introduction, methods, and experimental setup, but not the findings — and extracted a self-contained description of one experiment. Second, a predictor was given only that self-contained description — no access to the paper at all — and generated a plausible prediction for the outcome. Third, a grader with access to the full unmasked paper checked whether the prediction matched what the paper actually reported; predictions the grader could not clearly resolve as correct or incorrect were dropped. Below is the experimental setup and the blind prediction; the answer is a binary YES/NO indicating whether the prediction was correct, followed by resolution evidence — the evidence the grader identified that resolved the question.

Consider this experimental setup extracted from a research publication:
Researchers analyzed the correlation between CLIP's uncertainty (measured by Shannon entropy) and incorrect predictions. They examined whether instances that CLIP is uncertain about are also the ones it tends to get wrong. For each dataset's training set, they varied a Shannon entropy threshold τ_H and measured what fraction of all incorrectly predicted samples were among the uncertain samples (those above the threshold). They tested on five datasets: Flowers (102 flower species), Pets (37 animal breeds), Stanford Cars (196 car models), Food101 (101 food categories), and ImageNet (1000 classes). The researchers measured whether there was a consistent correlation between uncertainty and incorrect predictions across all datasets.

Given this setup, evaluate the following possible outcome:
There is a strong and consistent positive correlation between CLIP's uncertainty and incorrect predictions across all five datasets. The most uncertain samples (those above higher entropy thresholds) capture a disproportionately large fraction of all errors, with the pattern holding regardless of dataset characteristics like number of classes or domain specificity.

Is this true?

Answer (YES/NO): YES